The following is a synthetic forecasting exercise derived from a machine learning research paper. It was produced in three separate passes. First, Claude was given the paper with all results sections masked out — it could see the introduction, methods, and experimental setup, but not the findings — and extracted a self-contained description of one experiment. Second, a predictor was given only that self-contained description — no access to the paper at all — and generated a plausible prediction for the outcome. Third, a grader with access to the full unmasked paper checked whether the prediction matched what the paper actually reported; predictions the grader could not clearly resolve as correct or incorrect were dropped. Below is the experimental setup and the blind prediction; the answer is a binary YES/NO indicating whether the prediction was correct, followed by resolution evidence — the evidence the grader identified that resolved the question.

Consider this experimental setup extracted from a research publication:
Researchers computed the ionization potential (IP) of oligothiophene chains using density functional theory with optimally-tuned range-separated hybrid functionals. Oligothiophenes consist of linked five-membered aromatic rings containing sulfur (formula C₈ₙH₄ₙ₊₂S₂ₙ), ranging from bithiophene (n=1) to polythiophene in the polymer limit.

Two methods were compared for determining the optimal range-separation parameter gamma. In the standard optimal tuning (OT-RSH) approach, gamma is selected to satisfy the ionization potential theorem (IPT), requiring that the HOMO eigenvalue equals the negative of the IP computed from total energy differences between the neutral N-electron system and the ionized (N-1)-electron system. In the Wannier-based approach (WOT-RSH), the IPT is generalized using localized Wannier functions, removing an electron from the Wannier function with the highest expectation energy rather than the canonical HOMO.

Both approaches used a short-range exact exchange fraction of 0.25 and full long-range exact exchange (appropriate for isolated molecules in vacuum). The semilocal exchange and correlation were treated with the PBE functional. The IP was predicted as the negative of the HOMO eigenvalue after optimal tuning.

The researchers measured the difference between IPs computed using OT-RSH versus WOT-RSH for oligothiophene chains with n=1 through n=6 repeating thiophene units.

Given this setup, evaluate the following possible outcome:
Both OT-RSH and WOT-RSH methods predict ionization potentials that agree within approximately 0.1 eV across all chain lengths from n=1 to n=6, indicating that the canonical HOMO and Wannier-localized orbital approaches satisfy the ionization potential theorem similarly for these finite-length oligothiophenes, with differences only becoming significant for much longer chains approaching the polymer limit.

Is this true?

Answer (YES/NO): NO